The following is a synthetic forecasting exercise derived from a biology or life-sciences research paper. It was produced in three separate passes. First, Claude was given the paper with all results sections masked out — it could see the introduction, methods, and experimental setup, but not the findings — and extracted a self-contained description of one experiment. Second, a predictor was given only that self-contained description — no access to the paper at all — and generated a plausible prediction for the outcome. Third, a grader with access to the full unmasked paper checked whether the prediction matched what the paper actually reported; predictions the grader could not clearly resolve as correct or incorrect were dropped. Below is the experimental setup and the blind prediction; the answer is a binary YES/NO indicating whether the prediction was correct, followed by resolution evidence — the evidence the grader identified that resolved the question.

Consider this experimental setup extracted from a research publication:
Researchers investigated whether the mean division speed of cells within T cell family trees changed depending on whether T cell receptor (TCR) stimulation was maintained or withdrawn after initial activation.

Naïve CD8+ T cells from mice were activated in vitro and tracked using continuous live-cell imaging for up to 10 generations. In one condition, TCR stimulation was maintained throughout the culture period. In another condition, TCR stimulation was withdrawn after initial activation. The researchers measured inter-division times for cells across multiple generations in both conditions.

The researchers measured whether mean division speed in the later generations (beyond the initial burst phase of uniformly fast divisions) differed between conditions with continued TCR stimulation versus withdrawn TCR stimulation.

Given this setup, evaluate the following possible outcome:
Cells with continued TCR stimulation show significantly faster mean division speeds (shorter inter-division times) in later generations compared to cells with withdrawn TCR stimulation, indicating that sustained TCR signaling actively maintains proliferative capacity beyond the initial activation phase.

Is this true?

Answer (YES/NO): YES